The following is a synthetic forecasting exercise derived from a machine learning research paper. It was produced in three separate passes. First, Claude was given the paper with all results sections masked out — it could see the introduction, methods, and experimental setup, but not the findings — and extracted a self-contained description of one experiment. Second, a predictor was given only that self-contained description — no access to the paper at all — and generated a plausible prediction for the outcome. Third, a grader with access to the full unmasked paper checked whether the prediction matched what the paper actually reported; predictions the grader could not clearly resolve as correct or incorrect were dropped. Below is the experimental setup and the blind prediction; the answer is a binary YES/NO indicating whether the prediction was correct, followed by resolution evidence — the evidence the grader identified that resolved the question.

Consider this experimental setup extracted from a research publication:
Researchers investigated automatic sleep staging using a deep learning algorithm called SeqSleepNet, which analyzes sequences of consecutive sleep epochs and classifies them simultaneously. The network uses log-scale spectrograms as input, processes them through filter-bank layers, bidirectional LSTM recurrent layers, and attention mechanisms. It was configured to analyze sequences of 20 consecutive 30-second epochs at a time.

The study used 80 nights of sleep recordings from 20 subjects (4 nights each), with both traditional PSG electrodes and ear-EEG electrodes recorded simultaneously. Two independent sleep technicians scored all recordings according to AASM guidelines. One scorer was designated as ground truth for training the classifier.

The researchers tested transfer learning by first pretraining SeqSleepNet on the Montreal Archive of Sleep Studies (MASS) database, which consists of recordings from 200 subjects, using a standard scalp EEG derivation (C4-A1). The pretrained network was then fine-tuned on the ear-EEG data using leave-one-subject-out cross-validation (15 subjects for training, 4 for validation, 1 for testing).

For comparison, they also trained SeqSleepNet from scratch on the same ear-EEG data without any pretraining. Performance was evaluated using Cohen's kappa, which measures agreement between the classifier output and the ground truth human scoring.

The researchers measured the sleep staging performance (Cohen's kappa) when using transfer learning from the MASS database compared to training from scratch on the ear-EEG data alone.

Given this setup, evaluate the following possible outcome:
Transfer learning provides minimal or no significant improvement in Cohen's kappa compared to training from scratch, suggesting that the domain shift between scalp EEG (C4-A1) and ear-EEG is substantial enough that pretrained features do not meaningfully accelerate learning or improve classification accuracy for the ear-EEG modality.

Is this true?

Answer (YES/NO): YES